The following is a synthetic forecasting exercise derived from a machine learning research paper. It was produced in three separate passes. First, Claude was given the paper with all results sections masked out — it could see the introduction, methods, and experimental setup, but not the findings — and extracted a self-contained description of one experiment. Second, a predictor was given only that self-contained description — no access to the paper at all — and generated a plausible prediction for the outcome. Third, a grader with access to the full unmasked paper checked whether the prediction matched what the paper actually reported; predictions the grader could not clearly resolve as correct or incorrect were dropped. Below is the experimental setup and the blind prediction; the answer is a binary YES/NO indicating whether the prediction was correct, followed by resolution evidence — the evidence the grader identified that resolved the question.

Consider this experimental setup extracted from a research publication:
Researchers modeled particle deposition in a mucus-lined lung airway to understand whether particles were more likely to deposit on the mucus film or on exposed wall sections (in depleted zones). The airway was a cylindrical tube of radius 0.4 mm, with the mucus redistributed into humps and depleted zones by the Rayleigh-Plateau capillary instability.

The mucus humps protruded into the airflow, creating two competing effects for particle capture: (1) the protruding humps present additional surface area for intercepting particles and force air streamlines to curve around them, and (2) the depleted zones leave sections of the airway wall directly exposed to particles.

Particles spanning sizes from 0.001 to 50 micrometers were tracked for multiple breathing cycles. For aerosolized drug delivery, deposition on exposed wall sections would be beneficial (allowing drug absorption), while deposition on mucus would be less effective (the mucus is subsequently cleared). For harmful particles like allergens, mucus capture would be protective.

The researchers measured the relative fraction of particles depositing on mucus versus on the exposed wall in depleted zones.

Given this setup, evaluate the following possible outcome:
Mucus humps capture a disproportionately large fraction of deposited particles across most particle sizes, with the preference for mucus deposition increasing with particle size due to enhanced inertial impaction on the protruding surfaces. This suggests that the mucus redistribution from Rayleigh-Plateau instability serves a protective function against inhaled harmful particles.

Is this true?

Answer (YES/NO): NO